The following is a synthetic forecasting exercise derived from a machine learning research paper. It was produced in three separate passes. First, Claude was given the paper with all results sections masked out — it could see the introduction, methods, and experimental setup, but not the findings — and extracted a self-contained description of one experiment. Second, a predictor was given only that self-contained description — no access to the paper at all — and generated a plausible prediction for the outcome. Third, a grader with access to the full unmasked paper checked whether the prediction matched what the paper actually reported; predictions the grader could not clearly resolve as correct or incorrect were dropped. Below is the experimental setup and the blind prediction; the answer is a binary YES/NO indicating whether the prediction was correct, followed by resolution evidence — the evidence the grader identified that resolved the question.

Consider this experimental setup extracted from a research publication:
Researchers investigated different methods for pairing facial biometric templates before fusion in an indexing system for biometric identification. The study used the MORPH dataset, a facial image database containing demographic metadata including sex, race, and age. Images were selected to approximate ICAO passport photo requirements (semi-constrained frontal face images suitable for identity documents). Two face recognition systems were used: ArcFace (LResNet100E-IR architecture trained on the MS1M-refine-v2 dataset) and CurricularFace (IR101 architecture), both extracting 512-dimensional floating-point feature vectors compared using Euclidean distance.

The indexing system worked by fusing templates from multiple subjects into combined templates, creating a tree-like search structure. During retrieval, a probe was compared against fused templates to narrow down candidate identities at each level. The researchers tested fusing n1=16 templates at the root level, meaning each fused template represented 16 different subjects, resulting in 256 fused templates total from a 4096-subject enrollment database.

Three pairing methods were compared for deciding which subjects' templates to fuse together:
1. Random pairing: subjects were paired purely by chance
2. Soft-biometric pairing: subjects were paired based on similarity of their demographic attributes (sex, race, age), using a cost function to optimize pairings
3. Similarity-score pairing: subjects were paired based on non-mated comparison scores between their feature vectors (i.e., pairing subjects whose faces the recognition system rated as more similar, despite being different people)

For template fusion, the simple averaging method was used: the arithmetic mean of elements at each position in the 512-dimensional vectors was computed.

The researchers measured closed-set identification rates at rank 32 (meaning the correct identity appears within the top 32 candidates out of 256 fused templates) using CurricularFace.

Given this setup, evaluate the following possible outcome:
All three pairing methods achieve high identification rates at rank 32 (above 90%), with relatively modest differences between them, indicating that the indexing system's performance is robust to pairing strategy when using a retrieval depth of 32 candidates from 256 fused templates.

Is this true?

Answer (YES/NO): NO